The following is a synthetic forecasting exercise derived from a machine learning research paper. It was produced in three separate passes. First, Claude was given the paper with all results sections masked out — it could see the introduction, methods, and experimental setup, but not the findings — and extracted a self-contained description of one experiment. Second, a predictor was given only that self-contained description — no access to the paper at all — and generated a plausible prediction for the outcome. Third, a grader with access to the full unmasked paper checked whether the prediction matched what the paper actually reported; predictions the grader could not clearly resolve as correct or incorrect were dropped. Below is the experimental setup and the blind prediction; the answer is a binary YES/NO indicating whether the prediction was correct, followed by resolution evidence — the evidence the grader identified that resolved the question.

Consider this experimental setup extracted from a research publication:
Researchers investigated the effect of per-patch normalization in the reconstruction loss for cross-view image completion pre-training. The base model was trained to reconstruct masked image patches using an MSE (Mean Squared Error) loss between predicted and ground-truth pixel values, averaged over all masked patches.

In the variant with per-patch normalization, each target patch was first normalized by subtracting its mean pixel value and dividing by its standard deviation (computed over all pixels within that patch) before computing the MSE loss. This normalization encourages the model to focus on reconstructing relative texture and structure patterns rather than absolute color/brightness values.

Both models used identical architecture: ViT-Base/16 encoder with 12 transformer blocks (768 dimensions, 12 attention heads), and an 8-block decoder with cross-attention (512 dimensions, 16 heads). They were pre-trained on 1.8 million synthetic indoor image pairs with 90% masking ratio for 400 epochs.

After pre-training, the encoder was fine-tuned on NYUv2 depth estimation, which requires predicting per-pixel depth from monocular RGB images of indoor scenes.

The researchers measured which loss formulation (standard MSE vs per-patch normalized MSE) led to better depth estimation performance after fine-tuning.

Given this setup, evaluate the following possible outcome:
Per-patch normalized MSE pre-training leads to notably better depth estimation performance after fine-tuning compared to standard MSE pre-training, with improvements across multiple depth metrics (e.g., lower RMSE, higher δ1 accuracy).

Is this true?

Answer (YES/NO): NO